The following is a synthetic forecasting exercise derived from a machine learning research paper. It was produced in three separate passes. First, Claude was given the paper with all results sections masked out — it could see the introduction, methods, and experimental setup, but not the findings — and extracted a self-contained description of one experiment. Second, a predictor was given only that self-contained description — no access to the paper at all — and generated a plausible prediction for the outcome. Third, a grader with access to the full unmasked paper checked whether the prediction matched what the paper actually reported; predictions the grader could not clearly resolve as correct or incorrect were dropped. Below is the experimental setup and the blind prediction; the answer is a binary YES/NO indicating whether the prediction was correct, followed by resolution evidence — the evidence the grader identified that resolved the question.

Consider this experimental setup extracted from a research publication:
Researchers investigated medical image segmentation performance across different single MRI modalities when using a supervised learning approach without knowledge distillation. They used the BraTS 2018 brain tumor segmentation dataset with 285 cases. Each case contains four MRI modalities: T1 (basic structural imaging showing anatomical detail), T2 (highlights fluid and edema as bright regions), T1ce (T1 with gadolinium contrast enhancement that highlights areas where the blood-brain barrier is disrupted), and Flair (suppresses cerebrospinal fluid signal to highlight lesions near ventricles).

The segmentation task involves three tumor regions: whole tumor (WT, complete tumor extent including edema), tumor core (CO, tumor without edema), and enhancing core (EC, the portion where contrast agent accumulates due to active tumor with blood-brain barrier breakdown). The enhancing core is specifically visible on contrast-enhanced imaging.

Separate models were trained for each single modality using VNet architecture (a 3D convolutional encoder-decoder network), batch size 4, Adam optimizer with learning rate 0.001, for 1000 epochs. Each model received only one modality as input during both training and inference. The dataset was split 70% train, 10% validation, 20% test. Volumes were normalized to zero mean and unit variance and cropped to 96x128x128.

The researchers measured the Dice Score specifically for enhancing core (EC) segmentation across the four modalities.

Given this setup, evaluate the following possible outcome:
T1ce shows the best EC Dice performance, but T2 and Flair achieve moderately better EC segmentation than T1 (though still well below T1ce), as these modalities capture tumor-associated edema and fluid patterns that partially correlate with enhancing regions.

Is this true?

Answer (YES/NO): YES